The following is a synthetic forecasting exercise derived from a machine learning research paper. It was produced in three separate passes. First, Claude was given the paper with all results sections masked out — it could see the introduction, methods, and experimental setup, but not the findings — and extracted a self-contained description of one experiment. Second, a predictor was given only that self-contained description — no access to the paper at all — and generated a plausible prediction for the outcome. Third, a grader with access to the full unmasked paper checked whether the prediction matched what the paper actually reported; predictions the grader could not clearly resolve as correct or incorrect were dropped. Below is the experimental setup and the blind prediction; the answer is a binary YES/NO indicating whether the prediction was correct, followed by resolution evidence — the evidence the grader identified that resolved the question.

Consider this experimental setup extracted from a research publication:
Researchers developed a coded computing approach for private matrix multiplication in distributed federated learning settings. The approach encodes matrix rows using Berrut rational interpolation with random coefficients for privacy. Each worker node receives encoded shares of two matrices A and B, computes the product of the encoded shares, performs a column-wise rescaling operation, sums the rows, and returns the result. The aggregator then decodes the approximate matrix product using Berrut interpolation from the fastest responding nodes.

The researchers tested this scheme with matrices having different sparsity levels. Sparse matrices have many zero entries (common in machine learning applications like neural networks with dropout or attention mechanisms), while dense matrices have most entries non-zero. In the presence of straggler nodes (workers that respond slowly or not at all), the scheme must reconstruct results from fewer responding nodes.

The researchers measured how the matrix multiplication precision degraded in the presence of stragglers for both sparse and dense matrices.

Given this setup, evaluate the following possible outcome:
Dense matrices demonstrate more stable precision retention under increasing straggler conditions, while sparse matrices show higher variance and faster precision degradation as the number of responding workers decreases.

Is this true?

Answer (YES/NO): YES